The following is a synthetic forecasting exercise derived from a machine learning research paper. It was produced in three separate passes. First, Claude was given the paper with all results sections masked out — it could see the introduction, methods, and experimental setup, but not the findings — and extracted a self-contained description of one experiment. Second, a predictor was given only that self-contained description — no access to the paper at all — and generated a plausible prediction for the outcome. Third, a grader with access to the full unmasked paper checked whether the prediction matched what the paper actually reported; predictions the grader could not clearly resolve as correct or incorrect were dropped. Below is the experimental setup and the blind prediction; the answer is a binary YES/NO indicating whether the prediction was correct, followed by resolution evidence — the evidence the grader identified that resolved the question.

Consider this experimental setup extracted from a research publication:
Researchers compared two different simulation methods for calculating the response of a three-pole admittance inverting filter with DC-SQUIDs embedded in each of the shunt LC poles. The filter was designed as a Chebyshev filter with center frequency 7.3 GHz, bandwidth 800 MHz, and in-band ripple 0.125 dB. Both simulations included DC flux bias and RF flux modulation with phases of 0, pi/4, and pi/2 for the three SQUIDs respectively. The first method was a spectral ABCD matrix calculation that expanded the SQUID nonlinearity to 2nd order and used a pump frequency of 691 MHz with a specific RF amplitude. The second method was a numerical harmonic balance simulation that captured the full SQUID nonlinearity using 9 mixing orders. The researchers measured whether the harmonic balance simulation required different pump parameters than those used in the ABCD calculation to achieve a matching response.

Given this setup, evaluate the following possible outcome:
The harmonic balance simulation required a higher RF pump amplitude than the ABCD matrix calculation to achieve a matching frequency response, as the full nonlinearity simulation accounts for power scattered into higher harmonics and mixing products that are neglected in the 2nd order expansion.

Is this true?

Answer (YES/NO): NO